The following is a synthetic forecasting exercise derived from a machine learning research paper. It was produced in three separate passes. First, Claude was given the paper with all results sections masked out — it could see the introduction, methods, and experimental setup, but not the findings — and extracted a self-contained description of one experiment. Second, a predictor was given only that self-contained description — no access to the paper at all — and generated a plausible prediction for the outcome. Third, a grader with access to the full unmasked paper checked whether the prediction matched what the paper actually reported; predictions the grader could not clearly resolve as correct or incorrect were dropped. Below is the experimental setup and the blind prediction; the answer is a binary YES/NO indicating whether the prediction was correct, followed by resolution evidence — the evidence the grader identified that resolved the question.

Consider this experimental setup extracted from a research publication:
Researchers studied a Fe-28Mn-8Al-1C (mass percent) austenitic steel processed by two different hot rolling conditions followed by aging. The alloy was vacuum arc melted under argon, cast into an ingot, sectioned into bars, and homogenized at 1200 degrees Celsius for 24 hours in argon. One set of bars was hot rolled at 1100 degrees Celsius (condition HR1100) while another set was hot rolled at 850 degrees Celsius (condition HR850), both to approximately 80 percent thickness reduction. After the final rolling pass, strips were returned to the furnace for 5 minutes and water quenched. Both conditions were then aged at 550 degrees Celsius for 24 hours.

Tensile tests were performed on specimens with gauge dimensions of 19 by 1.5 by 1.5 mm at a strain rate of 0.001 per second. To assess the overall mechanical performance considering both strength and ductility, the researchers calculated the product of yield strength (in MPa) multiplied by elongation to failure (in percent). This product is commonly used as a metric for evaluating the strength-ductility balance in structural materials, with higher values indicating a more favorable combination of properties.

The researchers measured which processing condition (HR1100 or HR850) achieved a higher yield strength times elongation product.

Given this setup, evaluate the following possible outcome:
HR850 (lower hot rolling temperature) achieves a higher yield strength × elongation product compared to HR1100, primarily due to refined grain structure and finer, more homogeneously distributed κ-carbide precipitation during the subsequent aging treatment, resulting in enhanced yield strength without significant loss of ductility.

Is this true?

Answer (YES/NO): NO